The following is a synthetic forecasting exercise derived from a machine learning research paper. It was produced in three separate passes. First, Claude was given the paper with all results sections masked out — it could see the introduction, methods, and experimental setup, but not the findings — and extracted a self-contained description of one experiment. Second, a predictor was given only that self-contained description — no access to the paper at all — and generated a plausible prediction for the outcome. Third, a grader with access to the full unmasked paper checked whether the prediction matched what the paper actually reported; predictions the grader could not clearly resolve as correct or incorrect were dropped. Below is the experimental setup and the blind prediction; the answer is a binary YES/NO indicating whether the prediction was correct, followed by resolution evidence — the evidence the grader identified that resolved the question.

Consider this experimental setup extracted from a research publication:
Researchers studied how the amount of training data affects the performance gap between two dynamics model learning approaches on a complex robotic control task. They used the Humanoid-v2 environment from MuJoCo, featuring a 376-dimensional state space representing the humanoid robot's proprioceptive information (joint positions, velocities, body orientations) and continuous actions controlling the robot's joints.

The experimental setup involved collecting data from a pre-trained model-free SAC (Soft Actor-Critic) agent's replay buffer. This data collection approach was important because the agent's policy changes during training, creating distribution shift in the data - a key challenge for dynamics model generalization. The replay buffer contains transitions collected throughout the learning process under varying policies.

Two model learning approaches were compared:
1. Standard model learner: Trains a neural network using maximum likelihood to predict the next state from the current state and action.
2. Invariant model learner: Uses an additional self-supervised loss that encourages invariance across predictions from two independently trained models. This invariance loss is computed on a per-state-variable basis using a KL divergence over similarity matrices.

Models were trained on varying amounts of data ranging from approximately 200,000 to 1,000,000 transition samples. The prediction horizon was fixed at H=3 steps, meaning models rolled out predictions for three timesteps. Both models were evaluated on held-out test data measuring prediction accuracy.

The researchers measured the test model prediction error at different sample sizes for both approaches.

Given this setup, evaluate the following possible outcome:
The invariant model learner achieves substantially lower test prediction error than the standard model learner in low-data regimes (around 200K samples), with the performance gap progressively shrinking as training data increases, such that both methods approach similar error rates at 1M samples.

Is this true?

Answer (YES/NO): YES